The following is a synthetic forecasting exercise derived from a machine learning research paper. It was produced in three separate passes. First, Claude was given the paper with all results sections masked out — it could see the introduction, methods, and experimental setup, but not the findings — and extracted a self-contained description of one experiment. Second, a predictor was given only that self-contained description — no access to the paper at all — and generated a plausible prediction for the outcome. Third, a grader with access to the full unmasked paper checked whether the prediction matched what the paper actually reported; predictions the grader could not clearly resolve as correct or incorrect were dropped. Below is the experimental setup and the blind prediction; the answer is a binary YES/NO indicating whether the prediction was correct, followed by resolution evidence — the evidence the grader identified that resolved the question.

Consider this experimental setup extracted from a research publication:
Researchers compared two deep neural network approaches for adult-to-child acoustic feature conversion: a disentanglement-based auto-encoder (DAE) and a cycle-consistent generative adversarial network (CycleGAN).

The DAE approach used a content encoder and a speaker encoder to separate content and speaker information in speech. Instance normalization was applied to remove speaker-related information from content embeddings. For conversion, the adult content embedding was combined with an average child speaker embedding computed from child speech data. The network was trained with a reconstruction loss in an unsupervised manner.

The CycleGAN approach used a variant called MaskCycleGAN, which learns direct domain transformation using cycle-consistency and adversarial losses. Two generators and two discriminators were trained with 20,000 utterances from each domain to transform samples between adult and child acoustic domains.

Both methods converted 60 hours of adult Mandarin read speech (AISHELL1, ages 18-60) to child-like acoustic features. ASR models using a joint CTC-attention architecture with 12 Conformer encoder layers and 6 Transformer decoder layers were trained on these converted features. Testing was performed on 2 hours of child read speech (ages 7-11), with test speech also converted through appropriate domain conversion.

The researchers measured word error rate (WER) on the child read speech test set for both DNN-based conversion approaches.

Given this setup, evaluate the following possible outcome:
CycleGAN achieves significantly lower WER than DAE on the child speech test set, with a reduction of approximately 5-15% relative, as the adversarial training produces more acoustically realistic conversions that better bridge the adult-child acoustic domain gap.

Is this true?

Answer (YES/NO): NO